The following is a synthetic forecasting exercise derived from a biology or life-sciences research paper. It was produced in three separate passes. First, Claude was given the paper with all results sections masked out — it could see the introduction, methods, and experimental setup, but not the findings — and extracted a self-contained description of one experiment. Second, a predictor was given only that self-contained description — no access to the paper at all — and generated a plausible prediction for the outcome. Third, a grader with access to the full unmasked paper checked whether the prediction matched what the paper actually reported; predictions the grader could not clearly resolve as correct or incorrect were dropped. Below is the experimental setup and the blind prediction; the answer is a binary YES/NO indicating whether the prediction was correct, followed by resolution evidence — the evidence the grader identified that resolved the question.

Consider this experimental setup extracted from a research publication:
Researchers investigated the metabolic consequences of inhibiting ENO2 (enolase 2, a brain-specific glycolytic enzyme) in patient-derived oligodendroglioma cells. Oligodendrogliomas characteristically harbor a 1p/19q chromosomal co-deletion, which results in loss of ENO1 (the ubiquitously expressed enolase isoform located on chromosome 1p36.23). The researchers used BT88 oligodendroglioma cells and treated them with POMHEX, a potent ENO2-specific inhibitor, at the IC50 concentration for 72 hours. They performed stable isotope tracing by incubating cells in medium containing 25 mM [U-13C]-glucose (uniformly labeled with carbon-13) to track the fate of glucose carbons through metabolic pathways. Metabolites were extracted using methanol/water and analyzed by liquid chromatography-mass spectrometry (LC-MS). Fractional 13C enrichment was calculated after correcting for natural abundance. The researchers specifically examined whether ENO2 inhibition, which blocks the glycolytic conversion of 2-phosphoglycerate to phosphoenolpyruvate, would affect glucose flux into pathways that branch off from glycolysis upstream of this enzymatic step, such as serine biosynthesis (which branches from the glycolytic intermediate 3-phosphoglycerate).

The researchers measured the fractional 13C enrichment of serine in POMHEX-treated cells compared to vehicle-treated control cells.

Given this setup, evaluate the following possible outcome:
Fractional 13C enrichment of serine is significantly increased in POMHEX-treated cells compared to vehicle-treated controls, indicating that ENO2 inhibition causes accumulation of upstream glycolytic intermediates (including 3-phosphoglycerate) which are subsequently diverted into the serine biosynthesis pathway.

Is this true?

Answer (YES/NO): YES